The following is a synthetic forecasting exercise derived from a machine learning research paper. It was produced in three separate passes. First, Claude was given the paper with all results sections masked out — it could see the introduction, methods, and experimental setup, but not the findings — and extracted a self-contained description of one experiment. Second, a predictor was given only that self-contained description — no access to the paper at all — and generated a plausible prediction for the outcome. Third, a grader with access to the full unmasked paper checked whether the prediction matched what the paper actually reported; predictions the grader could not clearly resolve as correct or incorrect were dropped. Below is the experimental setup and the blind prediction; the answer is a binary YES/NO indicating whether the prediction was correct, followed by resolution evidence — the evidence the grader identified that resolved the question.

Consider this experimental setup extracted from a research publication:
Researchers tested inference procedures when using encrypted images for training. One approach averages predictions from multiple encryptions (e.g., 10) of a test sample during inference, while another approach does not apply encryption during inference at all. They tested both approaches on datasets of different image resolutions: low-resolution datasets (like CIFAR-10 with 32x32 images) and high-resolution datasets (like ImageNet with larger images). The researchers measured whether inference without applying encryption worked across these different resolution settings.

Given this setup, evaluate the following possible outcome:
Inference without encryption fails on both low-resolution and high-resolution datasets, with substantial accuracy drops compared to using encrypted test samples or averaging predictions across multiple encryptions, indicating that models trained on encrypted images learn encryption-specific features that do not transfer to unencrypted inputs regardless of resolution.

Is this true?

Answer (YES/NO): NO